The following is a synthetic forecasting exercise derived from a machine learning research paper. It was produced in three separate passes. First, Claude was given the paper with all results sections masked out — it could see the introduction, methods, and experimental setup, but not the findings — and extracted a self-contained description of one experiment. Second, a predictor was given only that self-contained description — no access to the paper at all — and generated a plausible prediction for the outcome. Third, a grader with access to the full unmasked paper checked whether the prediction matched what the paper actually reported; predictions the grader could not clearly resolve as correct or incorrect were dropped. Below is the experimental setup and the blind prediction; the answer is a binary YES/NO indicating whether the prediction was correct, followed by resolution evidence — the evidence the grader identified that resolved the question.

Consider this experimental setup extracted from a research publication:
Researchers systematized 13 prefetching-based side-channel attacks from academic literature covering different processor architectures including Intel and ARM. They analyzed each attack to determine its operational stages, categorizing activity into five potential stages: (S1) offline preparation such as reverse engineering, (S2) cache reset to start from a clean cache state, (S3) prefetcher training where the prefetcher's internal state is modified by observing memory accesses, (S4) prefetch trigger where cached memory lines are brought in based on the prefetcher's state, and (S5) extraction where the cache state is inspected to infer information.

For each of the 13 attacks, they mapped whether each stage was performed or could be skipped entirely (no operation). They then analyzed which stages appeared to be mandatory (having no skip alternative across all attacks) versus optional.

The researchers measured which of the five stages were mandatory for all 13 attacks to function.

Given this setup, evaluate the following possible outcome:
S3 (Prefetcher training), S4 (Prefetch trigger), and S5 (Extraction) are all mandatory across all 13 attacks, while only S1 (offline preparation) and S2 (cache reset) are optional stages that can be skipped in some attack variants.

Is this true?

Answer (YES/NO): YES